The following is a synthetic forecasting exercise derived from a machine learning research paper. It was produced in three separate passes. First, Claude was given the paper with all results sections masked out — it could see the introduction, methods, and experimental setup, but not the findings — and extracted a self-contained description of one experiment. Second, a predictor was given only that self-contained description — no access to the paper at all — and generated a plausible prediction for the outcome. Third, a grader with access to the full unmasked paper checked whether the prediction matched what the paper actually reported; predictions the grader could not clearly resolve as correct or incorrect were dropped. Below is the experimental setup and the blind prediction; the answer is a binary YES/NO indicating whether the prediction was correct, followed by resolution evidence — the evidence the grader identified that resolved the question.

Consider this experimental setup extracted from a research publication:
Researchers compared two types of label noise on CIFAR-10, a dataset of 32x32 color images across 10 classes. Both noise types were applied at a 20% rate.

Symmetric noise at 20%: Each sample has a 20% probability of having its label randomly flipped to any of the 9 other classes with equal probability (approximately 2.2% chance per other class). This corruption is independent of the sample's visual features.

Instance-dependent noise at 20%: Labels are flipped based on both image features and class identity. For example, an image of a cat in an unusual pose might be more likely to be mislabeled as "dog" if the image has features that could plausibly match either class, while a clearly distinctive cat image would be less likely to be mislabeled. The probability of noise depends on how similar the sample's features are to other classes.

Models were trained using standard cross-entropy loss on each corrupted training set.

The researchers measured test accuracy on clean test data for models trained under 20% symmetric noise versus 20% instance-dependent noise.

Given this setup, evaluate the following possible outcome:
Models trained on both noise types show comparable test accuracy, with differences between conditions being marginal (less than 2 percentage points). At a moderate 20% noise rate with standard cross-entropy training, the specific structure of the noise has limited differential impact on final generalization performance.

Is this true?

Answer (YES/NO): YES